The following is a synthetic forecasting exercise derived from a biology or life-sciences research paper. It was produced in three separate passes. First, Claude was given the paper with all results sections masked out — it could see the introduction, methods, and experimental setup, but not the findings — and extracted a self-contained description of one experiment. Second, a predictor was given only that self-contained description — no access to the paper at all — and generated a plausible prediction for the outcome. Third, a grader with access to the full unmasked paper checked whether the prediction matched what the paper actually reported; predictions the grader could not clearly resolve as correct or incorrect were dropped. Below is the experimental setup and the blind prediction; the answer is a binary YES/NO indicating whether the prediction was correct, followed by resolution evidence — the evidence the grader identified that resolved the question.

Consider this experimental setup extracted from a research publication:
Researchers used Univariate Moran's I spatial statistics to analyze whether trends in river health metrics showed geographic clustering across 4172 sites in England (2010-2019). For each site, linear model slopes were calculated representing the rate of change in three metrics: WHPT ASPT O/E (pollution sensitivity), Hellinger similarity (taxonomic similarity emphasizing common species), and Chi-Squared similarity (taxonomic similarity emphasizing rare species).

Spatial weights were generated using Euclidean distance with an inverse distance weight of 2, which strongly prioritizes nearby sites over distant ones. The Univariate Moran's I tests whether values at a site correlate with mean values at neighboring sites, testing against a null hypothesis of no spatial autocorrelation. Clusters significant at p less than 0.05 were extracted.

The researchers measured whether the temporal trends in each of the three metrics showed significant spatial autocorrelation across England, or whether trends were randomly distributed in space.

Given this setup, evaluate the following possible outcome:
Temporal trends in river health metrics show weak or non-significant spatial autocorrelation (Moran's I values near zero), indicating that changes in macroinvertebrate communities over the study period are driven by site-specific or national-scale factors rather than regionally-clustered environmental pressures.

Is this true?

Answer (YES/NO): NO